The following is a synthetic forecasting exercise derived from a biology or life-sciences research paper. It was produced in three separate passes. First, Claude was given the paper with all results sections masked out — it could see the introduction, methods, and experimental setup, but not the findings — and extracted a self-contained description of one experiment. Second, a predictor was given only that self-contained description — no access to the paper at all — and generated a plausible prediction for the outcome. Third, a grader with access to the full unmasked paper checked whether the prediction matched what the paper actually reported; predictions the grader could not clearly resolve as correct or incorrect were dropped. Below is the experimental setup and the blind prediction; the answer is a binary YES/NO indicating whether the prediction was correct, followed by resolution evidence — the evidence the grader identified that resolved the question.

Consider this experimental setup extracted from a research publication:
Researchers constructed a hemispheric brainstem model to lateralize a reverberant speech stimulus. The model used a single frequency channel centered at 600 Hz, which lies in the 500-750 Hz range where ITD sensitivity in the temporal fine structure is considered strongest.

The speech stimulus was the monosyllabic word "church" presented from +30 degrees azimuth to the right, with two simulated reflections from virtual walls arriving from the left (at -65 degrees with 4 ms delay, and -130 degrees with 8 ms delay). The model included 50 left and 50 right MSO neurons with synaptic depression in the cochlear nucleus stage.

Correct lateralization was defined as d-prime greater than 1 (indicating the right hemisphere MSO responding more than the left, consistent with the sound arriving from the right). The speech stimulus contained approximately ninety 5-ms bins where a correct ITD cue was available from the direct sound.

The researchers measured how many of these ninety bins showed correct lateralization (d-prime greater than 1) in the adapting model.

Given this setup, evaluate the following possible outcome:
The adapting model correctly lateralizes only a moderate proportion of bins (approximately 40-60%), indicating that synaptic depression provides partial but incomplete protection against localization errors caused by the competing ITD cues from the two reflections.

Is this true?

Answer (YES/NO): NO